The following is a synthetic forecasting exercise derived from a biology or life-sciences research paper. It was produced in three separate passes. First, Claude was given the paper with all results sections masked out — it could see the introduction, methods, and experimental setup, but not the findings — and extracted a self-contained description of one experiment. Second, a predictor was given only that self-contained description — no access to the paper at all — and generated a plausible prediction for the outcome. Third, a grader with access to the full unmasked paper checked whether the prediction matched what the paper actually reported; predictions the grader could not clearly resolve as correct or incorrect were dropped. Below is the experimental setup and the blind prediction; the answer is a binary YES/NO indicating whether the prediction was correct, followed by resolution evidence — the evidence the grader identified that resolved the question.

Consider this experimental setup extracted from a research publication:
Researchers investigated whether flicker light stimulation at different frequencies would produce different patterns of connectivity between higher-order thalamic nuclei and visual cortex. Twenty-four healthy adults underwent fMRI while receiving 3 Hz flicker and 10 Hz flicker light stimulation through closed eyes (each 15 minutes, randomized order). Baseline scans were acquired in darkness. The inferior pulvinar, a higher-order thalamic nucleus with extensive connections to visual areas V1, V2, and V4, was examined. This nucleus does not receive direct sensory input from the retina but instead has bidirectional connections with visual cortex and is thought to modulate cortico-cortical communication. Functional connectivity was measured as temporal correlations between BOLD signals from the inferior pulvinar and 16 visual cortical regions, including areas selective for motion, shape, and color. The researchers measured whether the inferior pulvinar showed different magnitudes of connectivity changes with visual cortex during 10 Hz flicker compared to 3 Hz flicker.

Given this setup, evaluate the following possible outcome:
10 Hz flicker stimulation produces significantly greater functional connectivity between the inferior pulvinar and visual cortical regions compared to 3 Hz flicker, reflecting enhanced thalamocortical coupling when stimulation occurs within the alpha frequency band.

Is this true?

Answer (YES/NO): NO